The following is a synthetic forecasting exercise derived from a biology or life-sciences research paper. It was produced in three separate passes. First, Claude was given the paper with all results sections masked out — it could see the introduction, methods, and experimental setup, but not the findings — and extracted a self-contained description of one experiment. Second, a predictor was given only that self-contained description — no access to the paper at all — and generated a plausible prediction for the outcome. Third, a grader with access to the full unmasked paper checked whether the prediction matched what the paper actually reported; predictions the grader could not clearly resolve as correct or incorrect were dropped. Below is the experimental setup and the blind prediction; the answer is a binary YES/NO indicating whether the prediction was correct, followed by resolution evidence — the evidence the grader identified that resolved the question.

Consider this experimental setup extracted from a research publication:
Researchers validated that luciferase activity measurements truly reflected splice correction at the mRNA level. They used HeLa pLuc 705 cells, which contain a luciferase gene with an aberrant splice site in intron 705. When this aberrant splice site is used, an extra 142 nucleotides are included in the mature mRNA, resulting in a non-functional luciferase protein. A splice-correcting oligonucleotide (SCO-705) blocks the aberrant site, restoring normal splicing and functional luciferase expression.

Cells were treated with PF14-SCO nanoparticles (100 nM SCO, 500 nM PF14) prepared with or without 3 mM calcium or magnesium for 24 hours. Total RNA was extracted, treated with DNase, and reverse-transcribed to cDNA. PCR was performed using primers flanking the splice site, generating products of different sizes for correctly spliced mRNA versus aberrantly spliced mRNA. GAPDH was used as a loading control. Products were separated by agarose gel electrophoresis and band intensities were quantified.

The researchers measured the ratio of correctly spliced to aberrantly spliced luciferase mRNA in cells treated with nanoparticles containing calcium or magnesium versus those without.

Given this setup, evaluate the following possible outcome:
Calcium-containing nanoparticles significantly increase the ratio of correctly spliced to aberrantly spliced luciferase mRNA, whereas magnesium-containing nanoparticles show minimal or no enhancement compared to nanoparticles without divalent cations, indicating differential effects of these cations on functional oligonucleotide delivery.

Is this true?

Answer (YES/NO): NO